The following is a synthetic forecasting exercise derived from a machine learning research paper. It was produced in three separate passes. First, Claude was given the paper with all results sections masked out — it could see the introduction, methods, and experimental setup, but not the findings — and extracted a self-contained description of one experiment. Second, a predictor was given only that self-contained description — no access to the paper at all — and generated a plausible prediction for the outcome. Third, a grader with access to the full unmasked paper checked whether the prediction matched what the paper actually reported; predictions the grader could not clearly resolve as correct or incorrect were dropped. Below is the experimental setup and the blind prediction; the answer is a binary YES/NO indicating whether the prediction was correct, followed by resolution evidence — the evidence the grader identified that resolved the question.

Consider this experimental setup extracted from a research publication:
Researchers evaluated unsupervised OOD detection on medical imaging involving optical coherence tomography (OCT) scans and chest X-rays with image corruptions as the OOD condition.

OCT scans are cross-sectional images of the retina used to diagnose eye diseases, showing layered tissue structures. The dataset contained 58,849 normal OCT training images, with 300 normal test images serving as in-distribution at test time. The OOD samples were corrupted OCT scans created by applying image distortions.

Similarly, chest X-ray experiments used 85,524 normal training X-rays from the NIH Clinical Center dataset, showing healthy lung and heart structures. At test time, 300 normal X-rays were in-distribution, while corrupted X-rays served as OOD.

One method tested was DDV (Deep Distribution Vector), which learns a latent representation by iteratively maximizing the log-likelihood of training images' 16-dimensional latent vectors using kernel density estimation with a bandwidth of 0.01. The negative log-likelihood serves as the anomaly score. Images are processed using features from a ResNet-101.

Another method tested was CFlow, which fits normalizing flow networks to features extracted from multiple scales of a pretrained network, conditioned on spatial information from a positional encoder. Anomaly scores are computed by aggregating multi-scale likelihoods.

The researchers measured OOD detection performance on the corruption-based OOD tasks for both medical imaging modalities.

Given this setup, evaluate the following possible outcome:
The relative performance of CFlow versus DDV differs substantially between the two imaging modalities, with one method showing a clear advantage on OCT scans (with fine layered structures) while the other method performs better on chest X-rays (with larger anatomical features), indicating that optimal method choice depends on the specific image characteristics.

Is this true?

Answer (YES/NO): YES